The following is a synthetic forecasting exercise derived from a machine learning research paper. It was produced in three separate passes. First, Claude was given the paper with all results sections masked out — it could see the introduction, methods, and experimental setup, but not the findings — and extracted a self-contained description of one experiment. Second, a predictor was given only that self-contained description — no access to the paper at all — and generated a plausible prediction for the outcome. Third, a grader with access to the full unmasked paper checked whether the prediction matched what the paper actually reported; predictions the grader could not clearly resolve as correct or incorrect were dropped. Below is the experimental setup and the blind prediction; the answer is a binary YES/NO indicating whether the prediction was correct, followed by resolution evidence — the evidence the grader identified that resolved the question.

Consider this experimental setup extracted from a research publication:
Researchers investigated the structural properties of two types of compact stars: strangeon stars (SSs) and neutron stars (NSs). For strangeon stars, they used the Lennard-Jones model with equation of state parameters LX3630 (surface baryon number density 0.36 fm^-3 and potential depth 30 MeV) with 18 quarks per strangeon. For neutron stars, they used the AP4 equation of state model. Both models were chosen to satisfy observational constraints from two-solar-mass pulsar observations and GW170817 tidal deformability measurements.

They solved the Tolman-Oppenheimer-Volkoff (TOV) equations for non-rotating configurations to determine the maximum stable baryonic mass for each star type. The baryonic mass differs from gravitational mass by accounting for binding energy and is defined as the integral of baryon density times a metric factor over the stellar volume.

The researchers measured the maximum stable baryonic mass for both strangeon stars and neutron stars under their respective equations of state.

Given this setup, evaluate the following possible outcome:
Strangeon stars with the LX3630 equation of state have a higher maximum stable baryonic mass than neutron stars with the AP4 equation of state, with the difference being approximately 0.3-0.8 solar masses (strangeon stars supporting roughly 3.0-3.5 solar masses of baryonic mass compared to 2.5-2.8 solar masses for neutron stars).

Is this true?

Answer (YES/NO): NO